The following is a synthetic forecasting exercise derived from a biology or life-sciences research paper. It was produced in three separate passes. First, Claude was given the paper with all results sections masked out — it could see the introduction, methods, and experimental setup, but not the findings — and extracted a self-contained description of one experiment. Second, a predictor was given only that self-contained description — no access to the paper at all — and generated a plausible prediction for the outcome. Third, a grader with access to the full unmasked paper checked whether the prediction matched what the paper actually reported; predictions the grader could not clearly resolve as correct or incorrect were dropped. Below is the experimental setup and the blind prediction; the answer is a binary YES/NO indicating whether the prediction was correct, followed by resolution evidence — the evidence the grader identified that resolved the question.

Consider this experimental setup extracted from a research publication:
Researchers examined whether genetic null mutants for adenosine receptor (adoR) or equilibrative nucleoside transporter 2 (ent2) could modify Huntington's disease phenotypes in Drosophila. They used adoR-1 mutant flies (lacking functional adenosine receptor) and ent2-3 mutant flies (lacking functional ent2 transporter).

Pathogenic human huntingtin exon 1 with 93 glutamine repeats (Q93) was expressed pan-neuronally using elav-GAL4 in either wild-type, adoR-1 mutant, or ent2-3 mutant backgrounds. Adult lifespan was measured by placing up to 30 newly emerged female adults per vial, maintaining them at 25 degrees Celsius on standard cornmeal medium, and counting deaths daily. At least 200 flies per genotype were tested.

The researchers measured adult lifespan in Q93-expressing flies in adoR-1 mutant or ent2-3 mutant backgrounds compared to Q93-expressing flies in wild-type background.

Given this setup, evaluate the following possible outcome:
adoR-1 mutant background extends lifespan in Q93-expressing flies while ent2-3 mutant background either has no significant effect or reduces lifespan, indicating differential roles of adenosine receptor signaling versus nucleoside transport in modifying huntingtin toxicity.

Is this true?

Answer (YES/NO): NO